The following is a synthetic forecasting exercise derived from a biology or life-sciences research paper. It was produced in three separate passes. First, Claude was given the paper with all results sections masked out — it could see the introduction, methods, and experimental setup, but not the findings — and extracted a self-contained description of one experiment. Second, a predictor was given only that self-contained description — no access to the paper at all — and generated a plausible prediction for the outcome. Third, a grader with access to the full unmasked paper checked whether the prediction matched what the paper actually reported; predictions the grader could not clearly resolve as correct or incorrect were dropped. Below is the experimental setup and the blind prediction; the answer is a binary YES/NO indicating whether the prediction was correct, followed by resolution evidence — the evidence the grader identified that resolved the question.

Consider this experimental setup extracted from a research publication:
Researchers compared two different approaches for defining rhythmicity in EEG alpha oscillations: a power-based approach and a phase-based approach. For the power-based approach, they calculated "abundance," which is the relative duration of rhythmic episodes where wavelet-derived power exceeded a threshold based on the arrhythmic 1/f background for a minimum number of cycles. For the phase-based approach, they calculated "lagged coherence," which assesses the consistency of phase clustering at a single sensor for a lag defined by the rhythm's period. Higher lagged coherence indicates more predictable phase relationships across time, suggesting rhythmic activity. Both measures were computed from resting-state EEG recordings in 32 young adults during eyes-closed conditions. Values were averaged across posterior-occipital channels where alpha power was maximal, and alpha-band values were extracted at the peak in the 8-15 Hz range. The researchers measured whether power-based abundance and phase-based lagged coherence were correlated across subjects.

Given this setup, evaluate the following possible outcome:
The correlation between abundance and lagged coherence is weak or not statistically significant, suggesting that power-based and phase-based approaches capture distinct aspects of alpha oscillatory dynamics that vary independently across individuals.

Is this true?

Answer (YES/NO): NO